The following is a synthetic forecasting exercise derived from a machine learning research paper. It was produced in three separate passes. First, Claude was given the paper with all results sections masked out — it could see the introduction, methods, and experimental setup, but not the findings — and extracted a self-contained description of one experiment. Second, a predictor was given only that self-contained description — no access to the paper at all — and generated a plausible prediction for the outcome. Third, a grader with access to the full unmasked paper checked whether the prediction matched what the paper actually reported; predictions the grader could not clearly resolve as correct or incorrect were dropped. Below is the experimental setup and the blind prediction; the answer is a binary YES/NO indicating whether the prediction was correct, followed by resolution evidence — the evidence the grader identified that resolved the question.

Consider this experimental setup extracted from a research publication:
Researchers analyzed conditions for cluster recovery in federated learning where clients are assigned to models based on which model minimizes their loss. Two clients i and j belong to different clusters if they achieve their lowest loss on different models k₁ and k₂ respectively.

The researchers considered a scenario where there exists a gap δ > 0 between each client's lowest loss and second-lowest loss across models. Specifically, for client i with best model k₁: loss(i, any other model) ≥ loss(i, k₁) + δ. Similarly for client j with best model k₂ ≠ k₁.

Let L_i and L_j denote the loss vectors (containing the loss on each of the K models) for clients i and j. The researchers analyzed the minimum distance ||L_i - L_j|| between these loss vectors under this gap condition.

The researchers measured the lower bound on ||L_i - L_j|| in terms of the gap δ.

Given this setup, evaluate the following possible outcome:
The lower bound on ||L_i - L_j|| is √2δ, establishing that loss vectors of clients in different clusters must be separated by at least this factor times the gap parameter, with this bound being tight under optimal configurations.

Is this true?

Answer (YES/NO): YES